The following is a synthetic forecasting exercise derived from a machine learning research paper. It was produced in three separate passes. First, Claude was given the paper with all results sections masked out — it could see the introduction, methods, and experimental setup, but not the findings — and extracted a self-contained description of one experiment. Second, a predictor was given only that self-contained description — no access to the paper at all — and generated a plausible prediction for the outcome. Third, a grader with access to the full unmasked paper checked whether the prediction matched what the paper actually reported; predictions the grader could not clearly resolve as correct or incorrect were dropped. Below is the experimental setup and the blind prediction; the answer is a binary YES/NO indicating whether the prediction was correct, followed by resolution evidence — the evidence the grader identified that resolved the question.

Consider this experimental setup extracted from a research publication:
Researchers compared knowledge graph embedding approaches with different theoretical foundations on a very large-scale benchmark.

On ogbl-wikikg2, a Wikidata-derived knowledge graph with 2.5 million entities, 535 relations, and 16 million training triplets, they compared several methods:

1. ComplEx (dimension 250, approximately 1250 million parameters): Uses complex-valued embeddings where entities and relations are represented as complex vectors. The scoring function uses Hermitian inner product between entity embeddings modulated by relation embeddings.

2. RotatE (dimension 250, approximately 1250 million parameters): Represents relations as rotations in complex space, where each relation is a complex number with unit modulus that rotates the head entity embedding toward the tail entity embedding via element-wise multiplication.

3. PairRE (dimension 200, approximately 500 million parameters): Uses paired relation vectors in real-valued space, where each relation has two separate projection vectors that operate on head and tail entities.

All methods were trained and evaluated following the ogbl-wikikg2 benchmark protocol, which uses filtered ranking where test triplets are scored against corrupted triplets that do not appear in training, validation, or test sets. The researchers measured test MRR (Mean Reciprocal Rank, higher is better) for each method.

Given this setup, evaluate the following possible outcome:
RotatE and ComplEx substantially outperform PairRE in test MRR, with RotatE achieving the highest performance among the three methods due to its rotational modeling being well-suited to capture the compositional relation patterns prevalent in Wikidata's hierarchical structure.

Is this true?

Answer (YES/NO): NO